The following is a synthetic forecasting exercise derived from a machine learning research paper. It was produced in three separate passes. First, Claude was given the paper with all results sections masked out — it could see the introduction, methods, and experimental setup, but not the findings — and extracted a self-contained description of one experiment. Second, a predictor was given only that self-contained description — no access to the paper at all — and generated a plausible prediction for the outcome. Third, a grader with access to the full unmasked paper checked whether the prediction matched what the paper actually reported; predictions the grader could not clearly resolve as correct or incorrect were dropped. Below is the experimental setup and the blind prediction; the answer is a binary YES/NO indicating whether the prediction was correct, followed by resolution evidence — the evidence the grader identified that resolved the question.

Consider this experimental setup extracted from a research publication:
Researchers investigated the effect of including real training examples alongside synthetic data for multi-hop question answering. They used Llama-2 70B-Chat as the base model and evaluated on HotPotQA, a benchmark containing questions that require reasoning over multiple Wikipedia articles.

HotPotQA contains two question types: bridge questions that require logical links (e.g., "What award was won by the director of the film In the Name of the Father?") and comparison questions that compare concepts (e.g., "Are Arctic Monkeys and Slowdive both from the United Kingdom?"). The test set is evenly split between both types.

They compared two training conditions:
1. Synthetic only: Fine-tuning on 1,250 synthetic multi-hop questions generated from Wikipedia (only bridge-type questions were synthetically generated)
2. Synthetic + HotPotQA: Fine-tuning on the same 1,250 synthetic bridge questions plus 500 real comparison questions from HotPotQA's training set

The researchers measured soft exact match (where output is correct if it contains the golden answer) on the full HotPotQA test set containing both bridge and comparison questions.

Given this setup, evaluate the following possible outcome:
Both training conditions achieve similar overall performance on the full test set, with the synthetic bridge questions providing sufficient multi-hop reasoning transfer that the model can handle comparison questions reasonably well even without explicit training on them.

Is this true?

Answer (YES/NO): NO